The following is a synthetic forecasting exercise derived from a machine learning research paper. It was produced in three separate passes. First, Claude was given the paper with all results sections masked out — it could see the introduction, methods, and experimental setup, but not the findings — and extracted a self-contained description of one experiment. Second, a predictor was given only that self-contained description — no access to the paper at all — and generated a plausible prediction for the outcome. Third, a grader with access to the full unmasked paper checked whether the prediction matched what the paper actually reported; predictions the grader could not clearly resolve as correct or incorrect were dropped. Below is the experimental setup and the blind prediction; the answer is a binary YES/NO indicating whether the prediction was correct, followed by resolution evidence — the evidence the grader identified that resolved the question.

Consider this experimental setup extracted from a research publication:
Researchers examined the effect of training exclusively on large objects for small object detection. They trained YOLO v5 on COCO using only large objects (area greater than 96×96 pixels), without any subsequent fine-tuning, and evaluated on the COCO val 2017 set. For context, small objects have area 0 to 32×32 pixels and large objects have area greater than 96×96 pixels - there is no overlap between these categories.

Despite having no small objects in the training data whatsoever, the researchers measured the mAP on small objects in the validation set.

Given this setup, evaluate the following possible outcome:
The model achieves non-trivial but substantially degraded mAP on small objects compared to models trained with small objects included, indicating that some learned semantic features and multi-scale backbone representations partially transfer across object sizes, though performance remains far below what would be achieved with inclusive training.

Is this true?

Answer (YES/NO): YES